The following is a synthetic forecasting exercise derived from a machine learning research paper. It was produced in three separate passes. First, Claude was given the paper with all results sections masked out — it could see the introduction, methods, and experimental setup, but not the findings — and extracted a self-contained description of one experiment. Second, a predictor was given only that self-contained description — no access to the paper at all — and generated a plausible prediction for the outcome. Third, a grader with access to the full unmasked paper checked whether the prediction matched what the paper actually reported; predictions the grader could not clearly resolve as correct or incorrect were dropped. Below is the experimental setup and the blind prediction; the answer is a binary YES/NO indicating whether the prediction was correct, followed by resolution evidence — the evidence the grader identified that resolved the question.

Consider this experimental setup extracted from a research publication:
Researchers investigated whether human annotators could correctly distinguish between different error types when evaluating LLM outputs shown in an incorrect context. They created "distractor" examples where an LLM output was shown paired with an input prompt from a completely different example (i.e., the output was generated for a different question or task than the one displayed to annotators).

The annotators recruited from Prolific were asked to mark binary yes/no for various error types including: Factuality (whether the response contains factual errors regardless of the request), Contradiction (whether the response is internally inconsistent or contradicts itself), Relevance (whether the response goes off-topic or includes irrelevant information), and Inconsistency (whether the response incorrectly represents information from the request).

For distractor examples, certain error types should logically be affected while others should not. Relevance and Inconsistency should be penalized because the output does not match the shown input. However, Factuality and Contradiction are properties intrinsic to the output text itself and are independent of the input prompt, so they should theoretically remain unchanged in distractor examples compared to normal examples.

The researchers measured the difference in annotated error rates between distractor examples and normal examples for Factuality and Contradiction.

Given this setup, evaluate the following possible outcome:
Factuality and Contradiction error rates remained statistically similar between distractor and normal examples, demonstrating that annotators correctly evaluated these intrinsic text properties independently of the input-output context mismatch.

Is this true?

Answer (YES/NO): NO